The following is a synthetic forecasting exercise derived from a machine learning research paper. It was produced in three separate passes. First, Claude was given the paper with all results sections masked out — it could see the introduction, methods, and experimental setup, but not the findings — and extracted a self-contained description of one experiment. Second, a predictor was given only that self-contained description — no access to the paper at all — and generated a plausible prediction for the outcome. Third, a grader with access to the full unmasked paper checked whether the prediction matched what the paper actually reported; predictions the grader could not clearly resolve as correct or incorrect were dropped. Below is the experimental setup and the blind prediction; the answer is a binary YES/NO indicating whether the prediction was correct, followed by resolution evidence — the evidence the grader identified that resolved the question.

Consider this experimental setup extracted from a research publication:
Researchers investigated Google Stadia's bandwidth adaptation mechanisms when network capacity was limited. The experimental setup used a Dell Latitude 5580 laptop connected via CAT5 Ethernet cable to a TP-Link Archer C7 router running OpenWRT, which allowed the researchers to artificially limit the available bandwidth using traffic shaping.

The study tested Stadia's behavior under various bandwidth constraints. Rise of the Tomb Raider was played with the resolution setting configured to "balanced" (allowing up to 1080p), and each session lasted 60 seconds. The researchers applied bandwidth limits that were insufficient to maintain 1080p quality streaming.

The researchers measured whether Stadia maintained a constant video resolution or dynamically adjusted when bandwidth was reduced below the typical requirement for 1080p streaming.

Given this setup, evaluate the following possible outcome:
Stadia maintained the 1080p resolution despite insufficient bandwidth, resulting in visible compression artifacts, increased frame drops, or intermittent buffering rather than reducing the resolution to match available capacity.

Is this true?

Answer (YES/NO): NO